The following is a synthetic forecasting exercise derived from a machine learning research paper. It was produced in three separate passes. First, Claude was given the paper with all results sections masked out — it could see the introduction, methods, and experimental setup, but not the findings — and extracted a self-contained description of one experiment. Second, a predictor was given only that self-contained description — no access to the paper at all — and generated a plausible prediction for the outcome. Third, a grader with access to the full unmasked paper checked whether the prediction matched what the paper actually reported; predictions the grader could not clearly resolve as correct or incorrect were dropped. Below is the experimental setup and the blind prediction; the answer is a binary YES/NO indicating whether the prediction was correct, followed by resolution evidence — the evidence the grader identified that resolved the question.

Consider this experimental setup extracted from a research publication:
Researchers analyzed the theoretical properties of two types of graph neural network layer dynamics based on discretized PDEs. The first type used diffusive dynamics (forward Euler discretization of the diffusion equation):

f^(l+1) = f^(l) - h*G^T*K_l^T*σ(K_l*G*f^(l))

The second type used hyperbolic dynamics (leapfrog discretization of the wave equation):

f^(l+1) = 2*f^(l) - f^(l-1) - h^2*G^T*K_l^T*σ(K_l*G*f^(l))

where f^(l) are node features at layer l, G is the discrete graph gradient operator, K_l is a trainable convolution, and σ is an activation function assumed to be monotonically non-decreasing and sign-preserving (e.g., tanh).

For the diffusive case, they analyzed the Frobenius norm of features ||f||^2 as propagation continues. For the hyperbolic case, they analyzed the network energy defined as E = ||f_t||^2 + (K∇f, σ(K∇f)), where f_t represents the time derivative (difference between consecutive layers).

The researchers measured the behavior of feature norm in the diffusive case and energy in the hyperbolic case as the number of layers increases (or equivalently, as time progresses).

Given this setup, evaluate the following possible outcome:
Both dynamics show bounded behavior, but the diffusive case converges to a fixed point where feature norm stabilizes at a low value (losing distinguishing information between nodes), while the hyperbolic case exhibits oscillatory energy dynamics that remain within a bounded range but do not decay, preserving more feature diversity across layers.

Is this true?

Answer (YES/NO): NO